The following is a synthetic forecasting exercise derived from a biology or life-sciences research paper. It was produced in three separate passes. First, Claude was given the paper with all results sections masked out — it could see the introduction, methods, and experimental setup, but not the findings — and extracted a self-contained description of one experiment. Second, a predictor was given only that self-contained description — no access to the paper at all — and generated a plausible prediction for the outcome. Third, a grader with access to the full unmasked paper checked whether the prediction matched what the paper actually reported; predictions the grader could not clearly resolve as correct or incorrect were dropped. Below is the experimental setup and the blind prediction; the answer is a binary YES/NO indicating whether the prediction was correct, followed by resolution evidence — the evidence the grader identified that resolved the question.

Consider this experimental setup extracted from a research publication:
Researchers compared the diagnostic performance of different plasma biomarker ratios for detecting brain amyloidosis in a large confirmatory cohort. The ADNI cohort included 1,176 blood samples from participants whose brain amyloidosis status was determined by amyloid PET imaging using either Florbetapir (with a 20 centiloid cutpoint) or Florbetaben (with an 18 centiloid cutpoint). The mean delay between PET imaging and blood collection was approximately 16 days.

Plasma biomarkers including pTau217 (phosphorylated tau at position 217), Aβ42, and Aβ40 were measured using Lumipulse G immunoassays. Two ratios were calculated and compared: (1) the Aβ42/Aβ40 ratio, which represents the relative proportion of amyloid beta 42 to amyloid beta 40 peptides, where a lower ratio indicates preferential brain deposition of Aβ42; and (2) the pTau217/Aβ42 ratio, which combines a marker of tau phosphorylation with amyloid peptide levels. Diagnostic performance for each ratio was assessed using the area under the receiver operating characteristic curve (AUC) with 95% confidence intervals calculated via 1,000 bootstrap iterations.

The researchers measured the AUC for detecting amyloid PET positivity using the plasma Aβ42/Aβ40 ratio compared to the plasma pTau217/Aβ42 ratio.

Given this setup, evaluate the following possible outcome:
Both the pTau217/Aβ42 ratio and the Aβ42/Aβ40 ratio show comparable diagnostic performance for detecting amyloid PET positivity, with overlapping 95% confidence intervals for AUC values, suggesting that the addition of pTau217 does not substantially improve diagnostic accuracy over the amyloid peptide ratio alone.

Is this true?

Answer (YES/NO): NO